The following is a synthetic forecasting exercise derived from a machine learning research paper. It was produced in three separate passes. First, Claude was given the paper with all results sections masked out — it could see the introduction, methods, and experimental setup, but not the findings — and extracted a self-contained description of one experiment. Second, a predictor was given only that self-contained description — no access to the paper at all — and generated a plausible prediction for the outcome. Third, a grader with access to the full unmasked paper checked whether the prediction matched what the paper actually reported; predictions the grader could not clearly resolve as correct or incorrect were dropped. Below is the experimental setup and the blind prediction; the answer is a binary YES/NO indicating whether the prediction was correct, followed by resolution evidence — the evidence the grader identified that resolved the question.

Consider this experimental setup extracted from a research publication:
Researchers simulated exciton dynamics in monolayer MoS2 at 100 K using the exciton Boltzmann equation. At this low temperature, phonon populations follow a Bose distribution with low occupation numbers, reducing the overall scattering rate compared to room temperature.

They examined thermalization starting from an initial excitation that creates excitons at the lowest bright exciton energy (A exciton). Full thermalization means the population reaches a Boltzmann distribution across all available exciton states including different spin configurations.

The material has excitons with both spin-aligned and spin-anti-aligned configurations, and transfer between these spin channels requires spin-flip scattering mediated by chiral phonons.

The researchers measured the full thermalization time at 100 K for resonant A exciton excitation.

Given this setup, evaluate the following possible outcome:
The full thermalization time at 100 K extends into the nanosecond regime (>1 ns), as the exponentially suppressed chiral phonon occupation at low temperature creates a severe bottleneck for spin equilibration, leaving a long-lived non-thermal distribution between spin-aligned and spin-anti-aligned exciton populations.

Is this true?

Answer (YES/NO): NO